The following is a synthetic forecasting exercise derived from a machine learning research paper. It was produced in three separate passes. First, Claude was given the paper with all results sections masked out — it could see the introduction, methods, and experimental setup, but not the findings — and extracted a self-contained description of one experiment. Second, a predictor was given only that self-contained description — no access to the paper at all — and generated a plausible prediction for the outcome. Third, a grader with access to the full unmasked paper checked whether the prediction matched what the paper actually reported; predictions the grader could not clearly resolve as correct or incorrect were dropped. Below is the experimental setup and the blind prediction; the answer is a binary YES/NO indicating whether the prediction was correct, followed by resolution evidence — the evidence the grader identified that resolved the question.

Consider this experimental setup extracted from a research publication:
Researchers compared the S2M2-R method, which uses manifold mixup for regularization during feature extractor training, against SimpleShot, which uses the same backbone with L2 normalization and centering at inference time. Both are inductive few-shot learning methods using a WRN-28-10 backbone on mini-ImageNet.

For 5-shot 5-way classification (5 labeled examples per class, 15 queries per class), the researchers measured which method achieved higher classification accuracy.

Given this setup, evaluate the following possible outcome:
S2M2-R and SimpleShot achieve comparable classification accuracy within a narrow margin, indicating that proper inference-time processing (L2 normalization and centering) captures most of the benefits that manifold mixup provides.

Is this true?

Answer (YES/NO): YES